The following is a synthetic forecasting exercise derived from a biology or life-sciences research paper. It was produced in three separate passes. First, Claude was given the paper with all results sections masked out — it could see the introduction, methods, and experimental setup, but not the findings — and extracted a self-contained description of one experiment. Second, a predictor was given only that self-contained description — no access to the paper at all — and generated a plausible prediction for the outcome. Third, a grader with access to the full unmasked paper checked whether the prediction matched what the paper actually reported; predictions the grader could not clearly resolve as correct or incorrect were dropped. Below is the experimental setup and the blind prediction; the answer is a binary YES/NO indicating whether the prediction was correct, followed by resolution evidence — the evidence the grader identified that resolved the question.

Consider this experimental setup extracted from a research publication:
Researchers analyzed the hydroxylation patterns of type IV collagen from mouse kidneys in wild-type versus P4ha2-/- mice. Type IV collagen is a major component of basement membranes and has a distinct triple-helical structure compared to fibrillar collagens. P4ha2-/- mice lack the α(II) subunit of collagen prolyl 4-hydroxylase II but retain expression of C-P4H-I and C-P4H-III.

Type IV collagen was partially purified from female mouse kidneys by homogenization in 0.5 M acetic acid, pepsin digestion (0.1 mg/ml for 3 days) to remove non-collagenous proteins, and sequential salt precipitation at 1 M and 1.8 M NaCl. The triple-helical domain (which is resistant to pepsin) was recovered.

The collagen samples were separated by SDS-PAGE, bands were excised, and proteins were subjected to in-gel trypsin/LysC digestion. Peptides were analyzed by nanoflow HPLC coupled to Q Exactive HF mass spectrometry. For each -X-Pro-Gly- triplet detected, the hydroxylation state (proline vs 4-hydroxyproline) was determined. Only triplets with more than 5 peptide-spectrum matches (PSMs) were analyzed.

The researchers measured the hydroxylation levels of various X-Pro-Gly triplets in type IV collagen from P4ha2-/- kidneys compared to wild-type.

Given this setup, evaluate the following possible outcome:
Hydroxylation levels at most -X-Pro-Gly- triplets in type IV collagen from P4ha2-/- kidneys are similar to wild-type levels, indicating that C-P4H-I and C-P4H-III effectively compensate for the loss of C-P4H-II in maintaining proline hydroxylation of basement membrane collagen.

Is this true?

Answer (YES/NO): NO